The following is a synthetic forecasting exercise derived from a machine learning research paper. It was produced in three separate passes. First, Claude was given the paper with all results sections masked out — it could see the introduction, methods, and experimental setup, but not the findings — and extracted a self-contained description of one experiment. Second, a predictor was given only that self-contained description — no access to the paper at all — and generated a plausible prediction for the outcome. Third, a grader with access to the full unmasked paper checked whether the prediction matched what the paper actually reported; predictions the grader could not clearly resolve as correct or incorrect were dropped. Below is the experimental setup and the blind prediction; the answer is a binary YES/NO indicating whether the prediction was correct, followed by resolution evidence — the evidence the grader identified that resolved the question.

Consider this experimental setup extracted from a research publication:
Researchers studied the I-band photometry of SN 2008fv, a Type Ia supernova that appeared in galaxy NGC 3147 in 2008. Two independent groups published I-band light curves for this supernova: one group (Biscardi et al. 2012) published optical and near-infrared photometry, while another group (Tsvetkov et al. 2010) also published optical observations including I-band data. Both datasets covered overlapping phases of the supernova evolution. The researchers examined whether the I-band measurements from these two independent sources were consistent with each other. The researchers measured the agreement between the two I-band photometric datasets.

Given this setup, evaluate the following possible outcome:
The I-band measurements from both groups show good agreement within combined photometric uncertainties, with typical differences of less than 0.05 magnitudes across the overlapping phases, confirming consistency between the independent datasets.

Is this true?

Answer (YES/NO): NO